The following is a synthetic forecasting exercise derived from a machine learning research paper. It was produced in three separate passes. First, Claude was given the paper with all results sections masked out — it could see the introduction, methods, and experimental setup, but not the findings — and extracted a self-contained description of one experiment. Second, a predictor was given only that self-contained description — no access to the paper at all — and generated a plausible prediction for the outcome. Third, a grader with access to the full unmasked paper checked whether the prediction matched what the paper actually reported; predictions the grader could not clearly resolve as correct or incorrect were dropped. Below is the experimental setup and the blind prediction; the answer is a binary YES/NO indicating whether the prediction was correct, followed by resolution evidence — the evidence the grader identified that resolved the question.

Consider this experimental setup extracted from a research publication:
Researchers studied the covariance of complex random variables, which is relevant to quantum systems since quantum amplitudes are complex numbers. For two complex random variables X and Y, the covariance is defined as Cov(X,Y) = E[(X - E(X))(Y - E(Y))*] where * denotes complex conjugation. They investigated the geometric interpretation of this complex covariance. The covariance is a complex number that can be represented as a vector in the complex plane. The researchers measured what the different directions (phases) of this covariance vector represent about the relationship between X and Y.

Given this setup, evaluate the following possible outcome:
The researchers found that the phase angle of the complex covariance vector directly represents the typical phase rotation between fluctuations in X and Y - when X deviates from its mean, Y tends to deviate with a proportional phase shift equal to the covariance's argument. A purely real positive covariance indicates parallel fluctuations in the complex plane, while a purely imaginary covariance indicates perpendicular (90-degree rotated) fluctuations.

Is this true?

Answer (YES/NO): YES